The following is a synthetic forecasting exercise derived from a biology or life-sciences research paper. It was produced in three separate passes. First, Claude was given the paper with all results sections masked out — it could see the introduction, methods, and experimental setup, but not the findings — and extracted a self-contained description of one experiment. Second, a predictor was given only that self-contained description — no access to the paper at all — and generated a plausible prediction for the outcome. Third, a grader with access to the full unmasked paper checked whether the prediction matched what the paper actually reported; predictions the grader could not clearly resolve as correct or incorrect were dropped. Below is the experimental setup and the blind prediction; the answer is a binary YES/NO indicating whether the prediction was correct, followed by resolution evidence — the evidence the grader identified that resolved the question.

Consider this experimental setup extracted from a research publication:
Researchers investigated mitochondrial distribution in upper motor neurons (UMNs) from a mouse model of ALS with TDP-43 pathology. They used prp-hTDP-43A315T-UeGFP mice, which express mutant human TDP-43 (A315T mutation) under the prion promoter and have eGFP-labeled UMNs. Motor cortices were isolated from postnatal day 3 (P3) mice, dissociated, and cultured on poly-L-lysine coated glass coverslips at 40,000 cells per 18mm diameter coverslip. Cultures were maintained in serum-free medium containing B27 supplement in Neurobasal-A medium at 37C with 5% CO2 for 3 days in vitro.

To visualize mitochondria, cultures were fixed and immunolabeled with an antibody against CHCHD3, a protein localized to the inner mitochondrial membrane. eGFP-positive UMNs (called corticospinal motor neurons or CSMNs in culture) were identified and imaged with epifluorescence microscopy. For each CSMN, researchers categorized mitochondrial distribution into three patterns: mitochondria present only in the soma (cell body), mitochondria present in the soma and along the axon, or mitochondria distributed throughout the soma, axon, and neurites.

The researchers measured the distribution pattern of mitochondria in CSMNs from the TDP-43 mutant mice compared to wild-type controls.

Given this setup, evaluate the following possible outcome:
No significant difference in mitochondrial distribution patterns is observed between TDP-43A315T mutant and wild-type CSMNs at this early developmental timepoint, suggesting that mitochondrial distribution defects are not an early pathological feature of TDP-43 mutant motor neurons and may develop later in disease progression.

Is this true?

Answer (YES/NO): NO